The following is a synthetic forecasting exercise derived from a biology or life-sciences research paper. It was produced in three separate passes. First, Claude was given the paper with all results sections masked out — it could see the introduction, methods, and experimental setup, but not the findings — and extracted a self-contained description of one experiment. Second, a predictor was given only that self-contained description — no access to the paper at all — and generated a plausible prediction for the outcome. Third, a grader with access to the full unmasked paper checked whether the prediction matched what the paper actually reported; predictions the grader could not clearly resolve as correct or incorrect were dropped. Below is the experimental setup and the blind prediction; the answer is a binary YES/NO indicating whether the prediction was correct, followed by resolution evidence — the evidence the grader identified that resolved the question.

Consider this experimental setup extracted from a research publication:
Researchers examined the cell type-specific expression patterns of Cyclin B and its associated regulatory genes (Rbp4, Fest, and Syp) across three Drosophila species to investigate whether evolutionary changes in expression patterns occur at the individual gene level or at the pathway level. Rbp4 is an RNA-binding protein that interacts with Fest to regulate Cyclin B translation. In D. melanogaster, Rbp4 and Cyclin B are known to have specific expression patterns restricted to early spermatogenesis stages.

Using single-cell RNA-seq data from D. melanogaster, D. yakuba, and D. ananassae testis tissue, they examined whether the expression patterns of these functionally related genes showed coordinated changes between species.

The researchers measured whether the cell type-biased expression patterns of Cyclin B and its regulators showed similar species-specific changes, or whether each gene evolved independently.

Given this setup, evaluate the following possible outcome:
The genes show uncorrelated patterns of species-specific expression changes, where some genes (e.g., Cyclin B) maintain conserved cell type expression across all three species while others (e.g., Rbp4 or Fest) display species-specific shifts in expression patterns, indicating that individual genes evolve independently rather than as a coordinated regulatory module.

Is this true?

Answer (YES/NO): NO